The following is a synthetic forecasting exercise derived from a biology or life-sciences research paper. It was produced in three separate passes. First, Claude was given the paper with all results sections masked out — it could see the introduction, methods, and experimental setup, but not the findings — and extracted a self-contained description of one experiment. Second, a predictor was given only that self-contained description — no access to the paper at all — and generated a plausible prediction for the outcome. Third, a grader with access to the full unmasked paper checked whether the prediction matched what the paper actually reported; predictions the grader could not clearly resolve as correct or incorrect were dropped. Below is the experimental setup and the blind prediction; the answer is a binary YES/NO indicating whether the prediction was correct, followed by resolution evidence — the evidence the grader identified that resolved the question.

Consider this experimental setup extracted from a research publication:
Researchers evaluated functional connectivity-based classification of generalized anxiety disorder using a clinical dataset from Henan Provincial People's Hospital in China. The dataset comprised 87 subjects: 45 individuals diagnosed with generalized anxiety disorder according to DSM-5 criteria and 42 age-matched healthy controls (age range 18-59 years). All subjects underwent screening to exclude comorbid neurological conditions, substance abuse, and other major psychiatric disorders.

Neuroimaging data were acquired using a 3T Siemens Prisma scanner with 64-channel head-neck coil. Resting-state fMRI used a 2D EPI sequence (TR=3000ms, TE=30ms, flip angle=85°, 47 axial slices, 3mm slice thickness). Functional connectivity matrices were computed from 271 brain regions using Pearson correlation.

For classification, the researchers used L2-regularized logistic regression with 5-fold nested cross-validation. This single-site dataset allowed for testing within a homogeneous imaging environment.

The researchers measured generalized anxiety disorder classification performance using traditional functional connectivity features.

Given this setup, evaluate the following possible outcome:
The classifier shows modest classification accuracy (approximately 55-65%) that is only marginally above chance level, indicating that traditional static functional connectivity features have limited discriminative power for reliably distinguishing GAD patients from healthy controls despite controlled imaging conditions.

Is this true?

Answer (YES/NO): YES